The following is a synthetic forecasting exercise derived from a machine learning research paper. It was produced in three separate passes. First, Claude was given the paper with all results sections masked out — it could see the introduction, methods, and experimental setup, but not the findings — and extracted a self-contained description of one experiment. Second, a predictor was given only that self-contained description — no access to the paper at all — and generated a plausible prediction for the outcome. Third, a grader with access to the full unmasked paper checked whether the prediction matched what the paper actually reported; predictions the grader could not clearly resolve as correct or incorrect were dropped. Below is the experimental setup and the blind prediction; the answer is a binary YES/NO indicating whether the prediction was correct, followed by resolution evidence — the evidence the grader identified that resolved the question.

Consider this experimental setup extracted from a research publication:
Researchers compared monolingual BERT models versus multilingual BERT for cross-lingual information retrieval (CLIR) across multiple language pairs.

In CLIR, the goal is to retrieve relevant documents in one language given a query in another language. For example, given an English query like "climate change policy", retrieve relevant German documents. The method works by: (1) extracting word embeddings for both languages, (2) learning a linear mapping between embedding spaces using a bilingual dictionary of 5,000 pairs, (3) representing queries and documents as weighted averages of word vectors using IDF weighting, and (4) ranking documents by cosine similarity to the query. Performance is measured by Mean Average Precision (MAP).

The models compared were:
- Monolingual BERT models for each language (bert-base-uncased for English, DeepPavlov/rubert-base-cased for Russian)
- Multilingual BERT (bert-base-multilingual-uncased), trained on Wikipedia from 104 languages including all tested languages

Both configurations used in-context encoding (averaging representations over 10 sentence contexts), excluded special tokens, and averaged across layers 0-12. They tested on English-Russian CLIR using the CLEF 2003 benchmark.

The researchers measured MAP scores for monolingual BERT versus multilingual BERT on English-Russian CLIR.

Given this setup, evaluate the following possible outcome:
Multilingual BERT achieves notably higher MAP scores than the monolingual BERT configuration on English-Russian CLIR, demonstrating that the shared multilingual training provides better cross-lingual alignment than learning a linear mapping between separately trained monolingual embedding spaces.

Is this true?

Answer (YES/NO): NO